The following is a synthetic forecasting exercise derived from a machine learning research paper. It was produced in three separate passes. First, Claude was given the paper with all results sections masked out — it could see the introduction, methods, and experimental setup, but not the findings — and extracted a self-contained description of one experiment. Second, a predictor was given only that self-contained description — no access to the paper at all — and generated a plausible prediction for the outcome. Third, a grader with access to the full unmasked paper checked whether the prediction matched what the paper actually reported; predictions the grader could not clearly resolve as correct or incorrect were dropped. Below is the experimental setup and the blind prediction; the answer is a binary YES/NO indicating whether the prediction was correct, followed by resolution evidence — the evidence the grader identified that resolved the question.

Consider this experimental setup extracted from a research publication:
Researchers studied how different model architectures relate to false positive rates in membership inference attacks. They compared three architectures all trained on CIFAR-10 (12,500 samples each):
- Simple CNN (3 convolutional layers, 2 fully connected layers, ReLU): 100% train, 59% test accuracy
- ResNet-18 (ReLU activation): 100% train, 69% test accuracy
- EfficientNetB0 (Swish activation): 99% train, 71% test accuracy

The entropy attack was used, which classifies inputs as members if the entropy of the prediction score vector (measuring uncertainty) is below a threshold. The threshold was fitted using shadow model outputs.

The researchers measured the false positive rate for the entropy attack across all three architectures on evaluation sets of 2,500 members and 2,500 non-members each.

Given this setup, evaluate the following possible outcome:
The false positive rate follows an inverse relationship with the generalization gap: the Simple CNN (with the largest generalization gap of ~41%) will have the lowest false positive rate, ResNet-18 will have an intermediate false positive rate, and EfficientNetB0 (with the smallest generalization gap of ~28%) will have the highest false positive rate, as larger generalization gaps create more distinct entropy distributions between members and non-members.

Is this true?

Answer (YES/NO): NO